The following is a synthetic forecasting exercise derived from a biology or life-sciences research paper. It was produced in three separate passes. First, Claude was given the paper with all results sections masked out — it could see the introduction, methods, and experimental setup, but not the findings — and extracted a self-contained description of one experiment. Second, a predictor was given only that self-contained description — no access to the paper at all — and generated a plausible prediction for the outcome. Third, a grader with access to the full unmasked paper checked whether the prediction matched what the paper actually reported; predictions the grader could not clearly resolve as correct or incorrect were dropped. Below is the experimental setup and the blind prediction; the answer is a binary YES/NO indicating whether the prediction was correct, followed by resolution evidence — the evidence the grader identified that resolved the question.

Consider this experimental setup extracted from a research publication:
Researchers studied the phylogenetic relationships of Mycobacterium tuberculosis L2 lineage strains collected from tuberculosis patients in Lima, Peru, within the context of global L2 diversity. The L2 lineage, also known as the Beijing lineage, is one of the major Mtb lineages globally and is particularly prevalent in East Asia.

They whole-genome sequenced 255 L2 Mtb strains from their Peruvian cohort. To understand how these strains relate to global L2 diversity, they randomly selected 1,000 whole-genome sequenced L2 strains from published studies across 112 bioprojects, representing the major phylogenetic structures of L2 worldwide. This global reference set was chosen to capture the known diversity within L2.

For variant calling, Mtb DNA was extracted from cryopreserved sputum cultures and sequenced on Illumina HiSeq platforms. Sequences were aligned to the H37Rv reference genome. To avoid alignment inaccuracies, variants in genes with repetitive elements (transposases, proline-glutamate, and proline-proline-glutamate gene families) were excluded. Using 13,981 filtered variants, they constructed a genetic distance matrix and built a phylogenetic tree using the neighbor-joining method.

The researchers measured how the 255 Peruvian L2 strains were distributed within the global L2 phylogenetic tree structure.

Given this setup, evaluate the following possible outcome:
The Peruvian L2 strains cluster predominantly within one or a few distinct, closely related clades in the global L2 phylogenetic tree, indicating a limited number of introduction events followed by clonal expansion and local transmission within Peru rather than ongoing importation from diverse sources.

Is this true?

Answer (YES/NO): YES